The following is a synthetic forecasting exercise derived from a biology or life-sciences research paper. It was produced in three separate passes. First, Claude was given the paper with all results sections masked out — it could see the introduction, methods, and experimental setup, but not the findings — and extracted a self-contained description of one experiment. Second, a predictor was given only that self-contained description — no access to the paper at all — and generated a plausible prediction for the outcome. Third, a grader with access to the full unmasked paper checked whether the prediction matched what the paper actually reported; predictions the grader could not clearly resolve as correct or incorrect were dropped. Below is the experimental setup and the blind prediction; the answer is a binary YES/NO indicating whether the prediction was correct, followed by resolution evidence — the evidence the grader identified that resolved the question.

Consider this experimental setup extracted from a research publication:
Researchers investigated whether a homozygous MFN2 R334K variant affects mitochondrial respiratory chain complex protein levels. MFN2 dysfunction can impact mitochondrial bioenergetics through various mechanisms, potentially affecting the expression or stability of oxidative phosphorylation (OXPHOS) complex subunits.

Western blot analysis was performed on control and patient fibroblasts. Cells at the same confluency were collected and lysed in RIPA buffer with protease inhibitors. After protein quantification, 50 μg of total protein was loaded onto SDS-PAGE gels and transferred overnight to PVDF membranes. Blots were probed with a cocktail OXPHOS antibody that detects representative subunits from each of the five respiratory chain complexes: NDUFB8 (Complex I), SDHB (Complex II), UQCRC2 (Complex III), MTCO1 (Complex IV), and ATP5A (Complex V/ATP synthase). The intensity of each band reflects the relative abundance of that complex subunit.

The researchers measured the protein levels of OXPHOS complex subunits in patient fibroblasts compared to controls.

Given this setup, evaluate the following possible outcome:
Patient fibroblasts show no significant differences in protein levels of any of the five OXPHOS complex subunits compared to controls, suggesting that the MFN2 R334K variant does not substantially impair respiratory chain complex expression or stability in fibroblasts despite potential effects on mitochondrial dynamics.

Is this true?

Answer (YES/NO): NO